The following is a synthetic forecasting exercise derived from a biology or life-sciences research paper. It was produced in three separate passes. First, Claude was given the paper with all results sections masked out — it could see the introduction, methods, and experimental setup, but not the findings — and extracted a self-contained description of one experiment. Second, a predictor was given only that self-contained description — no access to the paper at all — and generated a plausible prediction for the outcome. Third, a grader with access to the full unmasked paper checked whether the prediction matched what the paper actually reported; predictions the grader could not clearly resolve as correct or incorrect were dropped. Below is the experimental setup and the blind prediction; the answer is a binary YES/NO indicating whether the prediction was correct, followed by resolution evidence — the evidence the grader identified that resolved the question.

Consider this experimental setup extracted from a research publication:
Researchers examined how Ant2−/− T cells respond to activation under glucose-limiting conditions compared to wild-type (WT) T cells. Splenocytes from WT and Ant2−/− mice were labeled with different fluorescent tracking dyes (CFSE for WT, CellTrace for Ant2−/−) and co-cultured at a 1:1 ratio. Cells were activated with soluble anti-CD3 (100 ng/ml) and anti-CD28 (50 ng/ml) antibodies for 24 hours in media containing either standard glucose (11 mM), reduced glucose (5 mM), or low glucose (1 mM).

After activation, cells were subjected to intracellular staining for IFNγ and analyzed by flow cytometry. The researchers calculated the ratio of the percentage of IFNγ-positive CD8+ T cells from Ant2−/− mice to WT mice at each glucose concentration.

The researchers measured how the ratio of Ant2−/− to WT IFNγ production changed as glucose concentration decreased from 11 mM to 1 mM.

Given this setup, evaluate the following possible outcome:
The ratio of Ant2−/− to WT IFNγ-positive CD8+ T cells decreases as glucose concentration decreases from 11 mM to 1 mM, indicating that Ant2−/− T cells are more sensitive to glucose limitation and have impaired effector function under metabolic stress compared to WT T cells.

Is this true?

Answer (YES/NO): NO